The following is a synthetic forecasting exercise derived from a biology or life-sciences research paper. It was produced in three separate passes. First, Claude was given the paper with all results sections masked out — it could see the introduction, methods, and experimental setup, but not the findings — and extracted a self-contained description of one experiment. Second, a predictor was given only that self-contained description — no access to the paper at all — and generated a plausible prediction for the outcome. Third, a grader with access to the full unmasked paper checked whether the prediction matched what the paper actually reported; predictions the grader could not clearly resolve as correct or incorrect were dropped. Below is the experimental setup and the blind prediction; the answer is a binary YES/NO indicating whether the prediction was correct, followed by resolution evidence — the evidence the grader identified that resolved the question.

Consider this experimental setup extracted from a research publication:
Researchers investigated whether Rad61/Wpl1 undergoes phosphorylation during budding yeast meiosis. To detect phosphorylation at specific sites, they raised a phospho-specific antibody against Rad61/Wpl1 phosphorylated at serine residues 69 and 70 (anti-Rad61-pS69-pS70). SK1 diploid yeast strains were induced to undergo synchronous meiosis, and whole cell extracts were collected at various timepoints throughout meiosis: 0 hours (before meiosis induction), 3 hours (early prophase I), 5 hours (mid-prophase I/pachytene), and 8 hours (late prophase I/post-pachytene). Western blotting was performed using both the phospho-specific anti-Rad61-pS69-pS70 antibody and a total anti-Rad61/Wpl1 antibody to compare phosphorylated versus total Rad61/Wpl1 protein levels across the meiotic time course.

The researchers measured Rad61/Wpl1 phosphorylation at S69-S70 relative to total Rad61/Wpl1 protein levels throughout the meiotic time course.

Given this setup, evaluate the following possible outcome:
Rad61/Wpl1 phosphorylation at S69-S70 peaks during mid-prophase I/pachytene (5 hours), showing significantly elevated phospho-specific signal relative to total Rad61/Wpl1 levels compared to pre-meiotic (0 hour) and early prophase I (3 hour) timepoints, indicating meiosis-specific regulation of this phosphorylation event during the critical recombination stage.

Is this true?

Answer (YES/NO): YES